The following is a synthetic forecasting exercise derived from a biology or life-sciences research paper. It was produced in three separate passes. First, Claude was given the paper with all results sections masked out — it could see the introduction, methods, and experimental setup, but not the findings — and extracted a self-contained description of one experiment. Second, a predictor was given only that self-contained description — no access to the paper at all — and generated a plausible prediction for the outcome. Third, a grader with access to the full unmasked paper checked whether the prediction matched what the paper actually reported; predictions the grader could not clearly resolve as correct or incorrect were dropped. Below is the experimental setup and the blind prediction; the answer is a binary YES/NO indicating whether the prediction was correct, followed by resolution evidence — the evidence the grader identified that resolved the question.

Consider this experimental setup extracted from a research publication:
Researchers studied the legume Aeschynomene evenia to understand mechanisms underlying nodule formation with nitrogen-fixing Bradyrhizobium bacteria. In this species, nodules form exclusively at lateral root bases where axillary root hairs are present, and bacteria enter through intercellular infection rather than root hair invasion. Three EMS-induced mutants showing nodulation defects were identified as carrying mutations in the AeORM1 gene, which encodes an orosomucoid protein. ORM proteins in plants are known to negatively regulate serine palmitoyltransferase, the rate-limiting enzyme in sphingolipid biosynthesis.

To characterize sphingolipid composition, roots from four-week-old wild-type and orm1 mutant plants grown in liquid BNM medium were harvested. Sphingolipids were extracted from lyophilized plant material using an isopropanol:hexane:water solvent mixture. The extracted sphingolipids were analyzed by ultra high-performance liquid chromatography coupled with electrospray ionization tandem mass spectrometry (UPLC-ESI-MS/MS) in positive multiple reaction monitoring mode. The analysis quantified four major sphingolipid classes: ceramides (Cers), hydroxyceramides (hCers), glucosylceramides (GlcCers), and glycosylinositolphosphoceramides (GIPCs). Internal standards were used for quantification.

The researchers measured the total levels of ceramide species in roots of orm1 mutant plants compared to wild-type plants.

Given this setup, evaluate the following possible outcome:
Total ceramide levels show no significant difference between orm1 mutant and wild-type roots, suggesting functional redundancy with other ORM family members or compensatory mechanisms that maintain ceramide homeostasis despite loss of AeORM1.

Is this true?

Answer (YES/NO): NO